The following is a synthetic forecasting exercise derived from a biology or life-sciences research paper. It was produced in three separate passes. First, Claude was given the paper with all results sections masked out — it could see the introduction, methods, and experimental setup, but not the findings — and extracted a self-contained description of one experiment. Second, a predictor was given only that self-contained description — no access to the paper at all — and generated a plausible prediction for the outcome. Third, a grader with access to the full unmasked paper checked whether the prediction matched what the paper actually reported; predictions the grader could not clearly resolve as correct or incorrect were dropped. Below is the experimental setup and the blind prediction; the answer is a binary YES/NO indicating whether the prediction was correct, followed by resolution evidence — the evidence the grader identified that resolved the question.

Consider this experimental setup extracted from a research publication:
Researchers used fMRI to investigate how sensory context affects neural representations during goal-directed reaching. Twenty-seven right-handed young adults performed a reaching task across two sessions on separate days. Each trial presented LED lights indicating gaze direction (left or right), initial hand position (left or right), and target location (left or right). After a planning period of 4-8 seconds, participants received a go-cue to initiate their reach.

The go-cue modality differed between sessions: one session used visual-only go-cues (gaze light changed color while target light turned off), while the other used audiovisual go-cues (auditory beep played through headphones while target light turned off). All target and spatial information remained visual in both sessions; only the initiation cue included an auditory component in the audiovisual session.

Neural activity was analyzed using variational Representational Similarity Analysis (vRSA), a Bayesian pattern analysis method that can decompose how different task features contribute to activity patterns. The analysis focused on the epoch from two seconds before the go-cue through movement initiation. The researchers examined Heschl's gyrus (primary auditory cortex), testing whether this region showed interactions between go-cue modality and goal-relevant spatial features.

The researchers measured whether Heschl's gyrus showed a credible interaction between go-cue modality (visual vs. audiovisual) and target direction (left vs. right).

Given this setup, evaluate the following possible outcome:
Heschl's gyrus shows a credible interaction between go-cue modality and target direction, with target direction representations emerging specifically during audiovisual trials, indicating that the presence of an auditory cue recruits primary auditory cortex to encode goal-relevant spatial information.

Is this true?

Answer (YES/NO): NO